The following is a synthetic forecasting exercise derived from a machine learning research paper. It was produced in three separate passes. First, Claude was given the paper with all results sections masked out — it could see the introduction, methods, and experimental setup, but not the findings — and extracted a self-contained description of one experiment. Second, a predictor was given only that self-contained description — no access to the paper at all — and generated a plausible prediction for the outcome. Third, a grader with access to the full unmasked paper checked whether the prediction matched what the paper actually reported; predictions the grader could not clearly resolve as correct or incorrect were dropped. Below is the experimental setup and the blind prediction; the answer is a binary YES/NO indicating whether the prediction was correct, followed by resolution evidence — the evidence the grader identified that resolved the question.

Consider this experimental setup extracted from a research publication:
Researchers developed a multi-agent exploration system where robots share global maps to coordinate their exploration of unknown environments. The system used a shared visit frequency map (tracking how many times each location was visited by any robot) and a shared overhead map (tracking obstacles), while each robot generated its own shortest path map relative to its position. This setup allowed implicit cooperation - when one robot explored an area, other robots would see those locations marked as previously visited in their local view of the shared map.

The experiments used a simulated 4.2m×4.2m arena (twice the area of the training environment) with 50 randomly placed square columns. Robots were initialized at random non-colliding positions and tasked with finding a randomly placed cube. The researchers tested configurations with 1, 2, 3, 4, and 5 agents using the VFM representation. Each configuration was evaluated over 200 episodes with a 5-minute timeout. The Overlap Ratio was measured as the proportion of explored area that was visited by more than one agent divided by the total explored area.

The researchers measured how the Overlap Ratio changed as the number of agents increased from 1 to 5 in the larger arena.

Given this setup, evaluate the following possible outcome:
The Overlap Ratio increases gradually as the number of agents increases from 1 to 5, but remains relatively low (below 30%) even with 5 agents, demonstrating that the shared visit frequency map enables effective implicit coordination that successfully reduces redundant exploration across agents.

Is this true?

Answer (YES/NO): NO